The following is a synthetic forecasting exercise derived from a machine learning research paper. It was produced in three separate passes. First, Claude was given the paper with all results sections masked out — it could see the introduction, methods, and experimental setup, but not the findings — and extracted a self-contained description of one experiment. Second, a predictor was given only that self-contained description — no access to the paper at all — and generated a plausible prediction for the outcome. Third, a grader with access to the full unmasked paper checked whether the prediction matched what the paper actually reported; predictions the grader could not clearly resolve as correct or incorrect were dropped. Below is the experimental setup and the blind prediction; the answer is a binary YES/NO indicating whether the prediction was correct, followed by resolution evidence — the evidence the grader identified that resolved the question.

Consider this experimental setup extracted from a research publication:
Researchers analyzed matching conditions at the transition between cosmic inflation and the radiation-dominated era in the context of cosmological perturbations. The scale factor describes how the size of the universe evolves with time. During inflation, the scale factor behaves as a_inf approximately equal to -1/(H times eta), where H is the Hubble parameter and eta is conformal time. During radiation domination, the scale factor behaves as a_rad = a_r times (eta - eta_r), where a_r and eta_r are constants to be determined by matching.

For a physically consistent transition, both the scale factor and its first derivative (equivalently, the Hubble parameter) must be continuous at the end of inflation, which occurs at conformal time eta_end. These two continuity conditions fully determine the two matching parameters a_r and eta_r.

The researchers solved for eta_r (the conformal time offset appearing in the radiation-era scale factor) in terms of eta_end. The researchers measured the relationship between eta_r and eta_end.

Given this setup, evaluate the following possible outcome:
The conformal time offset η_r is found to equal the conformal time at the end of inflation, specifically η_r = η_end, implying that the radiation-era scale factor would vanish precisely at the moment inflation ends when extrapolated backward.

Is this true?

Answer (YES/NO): NO